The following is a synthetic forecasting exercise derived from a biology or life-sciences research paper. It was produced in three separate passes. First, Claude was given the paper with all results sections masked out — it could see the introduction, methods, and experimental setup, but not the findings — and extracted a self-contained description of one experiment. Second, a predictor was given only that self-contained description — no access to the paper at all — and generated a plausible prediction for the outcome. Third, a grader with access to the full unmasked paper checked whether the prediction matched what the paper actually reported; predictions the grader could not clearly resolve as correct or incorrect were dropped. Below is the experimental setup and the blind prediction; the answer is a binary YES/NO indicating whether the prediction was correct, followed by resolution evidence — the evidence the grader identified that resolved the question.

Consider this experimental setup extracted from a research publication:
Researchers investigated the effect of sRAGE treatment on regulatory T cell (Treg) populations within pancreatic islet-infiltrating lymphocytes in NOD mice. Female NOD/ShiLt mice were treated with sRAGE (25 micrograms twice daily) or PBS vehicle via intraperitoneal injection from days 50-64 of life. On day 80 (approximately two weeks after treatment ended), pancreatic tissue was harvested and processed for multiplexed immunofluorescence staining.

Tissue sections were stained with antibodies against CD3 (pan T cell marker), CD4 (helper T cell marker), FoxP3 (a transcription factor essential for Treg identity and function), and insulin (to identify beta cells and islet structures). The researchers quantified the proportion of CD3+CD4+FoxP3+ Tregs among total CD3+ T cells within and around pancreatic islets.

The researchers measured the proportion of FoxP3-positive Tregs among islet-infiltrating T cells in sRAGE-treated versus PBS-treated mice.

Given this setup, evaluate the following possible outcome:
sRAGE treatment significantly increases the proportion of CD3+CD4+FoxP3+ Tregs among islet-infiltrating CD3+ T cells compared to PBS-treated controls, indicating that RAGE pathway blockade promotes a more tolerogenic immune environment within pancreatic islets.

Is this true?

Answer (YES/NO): YES